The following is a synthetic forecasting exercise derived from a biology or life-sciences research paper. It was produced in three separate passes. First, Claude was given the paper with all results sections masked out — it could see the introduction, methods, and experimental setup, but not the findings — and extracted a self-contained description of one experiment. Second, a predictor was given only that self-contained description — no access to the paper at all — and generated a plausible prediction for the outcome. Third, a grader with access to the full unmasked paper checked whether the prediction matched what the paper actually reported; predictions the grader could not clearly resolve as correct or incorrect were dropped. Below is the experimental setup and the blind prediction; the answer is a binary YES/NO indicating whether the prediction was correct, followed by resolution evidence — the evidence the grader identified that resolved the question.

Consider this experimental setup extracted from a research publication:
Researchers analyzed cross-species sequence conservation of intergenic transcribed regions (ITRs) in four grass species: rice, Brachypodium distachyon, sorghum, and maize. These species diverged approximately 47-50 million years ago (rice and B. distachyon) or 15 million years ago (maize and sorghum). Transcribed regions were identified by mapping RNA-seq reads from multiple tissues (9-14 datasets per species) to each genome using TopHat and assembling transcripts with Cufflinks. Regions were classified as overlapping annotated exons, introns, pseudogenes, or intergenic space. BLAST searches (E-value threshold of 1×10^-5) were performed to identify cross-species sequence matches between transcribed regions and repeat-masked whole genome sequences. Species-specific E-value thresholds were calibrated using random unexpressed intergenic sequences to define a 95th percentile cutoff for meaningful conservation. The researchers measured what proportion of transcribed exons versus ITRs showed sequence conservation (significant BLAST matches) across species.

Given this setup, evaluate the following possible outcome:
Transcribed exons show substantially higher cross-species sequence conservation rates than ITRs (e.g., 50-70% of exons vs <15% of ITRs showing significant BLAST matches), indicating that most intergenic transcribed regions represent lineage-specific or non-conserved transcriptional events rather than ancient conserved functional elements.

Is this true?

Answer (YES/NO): NO